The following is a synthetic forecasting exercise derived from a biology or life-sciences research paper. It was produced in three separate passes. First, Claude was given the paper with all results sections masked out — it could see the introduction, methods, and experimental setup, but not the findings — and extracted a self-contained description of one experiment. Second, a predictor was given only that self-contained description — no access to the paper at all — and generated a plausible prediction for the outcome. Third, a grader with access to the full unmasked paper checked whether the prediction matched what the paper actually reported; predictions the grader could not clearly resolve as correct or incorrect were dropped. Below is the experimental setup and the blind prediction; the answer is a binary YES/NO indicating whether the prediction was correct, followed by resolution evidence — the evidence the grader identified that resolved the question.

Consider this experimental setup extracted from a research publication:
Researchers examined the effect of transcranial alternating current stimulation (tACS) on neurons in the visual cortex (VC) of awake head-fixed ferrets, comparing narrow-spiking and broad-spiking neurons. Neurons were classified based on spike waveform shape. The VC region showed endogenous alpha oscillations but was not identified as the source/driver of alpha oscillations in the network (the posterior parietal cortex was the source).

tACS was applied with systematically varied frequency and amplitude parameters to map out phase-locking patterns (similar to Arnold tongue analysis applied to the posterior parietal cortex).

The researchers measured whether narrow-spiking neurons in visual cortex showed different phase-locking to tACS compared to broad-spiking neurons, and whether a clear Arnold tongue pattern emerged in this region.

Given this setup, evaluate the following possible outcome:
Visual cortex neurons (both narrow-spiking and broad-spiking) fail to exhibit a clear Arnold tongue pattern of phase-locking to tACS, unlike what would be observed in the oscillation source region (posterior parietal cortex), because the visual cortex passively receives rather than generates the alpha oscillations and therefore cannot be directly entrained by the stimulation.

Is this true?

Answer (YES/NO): YES